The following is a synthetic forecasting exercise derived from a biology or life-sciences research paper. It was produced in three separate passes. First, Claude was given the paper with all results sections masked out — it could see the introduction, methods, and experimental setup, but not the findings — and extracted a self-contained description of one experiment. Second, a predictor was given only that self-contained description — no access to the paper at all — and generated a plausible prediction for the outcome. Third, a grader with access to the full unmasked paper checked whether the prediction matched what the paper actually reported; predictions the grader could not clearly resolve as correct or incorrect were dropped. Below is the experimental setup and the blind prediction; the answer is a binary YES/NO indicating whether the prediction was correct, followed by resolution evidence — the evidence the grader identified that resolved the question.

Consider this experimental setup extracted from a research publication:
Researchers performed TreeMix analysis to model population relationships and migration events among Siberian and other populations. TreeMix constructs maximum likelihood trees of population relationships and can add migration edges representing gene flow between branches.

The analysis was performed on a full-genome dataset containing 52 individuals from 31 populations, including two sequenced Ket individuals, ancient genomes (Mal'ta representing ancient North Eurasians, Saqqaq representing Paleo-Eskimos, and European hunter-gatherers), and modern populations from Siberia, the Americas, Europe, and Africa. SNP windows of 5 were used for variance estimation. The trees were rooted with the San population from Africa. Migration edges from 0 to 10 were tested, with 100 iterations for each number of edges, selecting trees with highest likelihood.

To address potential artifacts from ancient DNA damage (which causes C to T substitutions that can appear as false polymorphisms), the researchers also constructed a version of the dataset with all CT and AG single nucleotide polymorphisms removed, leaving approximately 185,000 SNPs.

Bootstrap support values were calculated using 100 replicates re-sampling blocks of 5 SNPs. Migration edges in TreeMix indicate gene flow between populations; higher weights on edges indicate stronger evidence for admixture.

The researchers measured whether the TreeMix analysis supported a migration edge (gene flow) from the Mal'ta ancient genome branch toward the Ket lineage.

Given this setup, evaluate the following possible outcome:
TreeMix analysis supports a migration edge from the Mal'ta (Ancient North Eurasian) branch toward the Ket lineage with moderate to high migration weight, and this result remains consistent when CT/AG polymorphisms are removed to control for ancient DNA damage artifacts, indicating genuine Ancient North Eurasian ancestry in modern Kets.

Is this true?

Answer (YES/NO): NO